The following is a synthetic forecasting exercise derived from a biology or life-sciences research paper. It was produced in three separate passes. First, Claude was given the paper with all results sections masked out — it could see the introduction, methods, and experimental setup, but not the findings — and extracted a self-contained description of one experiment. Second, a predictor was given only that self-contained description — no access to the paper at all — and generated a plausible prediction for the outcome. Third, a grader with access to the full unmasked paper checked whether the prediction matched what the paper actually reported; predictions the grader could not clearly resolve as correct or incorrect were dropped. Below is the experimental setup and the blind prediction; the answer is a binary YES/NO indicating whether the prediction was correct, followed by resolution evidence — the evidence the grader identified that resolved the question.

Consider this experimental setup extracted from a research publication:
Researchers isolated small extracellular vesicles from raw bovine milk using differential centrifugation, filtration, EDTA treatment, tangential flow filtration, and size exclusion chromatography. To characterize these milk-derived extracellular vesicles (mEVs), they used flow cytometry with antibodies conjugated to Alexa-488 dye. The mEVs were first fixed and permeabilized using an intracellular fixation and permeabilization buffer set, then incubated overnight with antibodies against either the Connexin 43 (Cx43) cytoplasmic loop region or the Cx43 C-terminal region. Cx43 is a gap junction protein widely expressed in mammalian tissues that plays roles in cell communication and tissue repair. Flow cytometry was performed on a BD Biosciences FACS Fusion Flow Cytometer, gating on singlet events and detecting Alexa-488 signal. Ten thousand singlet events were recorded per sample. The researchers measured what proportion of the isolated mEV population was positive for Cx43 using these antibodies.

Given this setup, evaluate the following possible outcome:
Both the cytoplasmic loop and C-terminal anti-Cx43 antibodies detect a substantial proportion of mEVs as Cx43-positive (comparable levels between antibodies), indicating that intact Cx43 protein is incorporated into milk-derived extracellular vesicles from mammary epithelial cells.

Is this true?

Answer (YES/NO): NO